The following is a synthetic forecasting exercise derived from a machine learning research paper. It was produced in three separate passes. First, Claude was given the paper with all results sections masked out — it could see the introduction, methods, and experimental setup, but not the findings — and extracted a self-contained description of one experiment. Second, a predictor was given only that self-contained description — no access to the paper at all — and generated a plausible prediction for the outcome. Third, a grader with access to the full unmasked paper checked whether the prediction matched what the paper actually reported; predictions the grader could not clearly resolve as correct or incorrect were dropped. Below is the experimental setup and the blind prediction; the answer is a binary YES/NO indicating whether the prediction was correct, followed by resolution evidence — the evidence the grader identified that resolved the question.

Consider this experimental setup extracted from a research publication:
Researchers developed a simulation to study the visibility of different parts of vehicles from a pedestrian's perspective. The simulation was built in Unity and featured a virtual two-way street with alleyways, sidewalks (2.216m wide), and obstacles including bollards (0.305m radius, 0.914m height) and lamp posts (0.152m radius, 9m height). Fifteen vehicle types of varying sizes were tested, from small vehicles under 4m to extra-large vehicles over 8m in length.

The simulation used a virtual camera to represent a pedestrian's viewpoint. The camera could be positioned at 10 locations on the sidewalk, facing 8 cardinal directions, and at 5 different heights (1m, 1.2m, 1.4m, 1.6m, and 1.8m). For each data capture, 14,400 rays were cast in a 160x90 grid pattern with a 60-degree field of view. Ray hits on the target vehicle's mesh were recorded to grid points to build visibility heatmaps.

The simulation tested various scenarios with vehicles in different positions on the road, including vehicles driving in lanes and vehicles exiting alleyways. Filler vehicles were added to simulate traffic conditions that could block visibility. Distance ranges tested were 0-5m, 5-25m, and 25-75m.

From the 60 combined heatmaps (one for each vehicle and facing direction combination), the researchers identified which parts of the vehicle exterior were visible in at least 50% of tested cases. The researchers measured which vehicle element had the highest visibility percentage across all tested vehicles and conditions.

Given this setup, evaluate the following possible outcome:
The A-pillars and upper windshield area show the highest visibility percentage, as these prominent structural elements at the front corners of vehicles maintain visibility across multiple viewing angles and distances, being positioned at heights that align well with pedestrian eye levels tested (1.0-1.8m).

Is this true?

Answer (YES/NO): NO